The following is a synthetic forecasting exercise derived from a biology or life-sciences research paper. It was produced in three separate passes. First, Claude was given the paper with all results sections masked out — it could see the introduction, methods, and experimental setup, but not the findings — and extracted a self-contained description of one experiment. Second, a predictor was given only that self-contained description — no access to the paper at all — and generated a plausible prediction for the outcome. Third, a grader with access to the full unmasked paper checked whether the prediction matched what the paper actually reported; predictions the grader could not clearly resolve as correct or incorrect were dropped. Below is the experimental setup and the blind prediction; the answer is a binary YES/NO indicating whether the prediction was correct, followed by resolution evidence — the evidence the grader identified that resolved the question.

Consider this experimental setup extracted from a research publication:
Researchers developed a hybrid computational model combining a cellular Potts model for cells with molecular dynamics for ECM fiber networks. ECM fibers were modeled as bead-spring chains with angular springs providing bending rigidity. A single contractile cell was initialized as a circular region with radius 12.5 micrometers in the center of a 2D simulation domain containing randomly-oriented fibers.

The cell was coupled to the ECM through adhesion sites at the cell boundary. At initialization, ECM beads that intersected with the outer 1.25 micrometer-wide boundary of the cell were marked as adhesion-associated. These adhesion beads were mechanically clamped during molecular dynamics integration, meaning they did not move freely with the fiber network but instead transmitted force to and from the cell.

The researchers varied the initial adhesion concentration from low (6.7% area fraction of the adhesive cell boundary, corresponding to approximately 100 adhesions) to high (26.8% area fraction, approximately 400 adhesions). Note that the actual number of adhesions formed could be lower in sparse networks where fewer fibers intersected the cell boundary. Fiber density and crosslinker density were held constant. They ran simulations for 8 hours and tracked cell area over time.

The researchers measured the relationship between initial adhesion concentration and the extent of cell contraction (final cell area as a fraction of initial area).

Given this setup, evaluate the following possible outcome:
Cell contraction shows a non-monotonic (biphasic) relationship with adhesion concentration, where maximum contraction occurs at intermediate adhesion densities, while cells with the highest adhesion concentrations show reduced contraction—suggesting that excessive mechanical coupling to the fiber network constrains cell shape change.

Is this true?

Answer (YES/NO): NO